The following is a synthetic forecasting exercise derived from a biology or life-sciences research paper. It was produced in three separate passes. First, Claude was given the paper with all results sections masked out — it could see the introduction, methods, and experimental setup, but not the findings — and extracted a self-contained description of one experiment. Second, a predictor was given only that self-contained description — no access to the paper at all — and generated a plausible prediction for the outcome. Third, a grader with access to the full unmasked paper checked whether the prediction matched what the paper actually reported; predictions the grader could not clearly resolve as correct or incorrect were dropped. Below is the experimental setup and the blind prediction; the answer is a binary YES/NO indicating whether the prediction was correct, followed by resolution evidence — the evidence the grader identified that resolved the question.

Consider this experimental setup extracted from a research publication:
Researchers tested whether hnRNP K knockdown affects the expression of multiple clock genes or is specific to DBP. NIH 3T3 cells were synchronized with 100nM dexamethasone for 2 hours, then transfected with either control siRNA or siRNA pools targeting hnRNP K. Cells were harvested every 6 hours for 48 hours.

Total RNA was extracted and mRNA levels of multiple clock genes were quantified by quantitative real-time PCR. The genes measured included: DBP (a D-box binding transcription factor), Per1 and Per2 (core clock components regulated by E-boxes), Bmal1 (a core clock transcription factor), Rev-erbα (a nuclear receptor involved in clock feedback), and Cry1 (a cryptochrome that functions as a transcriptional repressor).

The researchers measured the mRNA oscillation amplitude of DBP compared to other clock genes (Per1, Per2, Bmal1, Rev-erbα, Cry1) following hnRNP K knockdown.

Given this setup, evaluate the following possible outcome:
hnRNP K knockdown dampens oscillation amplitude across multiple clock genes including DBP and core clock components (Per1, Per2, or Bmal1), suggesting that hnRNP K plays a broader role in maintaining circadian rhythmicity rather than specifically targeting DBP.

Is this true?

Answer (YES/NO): YES